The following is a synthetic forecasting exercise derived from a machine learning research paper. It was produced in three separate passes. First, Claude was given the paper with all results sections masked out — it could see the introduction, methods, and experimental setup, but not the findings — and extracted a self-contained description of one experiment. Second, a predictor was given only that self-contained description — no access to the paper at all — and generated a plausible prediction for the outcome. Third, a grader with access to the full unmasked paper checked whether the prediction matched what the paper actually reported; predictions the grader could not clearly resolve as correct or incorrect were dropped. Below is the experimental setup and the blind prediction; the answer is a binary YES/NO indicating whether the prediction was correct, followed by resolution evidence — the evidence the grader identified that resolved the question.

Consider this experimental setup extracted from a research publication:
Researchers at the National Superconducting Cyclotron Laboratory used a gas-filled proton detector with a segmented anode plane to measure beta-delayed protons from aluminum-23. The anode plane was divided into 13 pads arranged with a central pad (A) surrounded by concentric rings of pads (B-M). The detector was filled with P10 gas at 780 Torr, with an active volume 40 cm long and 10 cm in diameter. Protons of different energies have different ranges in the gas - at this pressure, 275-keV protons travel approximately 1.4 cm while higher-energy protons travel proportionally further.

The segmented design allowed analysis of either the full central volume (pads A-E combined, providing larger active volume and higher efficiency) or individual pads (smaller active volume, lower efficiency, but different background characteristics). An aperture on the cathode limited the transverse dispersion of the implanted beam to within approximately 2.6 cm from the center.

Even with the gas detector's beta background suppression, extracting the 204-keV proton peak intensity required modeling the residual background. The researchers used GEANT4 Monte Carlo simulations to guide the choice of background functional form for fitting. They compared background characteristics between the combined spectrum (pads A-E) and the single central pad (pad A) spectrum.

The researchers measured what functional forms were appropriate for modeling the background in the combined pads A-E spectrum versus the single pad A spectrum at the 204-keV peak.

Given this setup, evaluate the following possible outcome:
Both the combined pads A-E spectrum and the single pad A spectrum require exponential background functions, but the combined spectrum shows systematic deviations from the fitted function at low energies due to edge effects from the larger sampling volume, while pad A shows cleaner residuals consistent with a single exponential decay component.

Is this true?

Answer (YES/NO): NO